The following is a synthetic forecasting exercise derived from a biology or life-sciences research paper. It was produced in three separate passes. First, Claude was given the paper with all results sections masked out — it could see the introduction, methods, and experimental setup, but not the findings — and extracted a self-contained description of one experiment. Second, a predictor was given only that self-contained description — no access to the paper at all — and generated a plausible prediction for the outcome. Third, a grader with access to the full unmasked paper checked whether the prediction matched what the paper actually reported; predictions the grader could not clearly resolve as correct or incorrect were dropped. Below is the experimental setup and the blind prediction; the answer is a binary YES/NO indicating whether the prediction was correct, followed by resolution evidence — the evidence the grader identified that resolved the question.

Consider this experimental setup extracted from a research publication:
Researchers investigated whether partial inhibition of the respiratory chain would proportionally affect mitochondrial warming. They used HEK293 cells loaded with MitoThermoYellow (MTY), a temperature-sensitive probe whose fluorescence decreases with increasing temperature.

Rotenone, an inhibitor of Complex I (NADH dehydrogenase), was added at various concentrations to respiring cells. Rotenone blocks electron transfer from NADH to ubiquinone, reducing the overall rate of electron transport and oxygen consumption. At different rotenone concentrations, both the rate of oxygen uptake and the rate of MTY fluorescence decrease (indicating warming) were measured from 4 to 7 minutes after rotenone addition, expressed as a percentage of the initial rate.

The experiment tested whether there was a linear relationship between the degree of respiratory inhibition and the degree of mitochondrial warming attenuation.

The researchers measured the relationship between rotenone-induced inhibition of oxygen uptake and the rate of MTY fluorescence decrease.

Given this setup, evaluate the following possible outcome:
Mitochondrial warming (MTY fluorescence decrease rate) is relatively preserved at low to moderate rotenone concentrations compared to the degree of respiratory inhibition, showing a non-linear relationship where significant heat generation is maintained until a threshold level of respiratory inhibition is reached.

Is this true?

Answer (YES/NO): NO